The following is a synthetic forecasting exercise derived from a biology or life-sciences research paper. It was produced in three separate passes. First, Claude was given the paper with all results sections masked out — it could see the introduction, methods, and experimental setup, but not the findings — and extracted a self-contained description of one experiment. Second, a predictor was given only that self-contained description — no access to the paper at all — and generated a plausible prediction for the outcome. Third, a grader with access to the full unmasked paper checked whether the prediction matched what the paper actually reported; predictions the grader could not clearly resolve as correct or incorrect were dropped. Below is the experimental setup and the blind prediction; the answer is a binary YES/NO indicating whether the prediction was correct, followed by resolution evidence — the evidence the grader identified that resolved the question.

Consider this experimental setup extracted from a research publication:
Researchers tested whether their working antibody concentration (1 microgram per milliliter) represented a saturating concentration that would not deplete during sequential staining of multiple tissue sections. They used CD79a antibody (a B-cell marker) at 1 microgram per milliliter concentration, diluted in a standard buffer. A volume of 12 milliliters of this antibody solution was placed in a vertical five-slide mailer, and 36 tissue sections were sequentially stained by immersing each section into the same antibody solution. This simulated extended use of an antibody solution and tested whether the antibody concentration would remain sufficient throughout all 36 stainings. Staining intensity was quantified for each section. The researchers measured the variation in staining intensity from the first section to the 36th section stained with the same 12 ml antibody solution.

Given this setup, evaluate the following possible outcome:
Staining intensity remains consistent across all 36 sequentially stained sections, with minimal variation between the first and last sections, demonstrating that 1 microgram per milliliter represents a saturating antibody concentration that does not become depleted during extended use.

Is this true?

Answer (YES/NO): YES